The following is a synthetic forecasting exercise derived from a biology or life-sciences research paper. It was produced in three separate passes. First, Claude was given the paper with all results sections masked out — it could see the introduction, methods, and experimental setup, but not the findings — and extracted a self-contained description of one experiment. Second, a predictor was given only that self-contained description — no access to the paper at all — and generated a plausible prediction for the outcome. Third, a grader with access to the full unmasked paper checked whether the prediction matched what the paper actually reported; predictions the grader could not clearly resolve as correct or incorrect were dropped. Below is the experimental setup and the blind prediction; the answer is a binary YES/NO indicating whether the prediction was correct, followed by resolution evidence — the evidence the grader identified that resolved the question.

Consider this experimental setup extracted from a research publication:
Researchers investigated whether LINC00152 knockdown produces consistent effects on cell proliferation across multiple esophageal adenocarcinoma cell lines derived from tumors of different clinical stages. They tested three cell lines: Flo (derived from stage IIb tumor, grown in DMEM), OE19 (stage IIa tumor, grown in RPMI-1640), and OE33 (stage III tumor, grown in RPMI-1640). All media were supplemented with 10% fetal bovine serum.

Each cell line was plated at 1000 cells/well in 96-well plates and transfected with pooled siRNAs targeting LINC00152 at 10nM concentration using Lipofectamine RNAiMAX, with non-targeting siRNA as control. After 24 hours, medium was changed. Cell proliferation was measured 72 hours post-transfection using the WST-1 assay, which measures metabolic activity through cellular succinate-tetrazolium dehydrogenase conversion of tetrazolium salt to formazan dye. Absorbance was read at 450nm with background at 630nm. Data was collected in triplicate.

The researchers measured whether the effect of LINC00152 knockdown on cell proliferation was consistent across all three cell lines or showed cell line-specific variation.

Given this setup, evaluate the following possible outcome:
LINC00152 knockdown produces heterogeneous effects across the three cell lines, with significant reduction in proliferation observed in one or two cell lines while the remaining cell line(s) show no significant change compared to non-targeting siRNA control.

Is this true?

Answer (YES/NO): NO